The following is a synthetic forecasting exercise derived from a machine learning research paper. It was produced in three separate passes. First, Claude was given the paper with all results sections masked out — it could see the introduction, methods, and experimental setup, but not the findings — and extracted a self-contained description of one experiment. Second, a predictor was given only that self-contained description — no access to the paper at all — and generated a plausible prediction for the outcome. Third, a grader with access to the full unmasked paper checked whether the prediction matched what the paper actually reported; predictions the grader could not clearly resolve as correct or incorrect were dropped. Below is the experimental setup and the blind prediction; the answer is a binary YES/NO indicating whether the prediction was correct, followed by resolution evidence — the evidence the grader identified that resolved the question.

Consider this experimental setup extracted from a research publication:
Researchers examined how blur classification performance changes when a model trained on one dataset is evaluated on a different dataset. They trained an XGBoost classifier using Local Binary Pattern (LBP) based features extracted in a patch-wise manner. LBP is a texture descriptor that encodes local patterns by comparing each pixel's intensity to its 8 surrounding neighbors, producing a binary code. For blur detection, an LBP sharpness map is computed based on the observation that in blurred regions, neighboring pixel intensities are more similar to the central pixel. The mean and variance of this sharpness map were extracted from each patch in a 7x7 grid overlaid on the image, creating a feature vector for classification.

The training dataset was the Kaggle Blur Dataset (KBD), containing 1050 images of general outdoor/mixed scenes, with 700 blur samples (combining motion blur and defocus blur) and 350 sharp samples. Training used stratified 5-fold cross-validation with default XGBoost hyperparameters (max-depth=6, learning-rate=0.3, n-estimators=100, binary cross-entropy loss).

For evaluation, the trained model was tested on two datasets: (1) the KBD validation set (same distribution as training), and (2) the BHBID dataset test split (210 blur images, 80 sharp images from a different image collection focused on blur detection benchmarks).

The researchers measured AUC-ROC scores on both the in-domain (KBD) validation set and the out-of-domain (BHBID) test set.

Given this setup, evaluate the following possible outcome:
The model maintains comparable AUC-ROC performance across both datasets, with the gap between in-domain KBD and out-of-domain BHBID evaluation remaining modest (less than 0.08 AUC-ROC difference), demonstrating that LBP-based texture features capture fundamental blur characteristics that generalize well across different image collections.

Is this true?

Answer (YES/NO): YES